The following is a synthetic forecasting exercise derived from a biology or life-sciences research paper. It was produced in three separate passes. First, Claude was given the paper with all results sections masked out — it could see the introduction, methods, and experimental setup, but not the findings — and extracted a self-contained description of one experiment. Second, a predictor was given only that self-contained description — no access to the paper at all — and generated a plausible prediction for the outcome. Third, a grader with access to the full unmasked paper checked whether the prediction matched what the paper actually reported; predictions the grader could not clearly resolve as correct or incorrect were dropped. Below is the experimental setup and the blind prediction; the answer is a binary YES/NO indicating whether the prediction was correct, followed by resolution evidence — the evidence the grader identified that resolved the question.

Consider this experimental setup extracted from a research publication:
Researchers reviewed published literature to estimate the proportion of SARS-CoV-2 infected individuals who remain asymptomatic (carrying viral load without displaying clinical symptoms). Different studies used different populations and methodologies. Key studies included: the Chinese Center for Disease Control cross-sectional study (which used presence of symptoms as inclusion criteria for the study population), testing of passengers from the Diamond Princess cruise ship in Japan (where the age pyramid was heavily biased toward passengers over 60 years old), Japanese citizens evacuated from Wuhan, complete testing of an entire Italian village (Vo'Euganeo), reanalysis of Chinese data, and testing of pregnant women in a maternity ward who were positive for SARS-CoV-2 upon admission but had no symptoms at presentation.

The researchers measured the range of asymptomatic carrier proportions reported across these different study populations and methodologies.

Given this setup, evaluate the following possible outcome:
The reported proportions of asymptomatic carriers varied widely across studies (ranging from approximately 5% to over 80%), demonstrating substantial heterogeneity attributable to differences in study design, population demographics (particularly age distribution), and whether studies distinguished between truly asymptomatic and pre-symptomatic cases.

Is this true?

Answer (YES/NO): NO